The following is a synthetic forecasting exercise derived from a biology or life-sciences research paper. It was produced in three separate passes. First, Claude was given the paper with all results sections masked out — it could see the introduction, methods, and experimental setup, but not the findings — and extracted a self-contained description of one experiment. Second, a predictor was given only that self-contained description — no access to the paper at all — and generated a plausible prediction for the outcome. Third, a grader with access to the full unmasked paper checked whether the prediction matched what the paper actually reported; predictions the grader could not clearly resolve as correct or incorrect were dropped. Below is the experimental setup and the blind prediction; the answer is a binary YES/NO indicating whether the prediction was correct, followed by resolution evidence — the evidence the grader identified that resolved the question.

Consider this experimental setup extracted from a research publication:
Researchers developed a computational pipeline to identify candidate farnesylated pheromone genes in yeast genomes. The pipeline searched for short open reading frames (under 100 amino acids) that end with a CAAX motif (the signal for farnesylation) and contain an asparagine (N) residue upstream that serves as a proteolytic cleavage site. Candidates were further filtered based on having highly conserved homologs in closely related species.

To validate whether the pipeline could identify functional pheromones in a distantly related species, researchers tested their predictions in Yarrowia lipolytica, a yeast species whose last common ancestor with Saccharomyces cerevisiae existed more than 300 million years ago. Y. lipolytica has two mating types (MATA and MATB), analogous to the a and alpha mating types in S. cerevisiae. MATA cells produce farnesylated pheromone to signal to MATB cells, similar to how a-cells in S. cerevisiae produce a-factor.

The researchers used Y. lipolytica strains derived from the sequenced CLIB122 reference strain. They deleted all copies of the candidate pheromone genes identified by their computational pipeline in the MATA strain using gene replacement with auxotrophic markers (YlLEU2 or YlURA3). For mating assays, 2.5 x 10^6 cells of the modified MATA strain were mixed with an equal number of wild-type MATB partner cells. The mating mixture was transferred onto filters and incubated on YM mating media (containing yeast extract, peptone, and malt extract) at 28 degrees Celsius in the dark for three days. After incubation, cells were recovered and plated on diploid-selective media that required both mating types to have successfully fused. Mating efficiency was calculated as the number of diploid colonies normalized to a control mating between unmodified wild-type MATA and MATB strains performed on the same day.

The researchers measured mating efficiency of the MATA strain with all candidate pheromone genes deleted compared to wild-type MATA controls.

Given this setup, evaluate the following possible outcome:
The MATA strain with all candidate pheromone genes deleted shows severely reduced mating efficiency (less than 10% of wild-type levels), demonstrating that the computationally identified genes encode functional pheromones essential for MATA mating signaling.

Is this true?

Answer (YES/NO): YES